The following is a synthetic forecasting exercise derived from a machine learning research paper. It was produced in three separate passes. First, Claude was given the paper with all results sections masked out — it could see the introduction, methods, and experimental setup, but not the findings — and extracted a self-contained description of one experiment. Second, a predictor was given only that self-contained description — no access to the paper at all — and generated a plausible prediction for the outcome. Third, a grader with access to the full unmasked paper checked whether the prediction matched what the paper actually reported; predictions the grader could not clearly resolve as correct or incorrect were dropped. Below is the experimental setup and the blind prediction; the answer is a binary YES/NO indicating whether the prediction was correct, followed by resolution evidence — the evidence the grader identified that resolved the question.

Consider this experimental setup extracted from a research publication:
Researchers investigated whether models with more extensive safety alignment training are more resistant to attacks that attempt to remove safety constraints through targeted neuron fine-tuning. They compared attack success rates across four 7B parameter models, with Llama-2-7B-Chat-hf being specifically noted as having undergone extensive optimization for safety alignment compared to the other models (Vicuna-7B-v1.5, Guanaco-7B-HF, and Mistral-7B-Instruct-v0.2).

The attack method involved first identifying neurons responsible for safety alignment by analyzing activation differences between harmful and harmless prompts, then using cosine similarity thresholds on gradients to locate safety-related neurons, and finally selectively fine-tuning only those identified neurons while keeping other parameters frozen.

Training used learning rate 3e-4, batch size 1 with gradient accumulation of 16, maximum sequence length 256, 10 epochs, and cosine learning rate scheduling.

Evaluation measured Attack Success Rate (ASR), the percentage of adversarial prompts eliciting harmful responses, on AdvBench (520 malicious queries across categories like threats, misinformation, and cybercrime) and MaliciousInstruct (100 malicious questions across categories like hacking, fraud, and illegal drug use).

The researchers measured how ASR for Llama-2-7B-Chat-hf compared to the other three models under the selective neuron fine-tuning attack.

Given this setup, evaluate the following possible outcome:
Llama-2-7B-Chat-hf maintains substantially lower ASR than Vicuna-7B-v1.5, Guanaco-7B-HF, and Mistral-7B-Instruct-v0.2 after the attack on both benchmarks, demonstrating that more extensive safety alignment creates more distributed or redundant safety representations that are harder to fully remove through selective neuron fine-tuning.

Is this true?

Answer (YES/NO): NO